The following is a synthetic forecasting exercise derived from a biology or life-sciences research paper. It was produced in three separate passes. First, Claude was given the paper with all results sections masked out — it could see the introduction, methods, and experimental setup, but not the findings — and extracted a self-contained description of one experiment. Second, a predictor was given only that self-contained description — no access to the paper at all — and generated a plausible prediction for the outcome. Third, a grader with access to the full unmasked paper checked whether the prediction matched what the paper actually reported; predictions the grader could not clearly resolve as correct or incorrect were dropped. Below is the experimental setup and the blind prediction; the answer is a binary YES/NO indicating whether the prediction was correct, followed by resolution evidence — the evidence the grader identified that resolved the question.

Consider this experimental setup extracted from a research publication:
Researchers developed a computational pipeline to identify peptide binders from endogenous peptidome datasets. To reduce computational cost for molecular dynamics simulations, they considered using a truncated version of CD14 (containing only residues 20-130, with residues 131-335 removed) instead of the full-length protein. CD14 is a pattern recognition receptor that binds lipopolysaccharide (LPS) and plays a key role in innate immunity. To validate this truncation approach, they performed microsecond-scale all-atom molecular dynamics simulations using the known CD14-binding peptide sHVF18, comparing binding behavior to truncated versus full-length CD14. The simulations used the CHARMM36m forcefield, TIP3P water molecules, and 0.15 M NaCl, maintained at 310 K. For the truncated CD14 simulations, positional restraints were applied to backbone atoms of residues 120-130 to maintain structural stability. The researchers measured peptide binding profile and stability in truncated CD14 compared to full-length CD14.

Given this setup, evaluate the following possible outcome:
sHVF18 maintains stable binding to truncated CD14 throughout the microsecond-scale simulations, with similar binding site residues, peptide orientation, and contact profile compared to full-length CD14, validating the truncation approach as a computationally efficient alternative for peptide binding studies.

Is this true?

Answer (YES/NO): YES